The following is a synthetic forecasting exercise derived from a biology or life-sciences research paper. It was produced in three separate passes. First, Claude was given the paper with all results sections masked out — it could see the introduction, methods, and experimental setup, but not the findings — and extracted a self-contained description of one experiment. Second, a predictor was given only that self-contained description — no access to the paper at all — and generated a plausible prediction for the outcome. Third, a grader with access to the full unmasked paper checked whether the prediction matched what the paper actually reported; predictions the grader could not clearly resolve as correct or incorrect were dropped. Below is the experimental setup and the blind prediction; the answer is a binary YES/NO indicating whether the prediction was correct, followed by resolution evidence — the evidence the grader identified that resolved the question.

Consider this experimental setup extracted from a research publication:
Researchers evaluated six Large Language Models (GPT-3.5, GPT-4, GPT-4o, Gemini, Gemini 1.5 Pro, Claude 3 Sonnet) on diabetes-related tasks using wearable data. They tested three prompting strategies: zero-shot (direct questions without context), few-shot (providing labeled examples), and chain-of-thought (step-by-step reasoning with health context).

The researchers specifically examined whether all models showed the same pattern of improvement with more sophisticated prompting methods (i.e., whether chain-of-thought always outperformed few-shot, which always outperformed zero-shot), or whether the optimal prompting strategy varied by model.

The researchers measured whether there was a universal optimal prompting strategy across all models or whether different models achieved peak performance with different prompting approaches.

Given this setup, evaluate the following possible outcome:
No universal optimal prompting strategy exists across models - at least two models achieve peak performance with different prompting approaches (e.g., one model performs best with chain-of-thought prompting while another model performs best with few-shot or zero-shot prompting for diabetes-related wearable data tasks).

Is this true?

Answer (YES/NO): YES